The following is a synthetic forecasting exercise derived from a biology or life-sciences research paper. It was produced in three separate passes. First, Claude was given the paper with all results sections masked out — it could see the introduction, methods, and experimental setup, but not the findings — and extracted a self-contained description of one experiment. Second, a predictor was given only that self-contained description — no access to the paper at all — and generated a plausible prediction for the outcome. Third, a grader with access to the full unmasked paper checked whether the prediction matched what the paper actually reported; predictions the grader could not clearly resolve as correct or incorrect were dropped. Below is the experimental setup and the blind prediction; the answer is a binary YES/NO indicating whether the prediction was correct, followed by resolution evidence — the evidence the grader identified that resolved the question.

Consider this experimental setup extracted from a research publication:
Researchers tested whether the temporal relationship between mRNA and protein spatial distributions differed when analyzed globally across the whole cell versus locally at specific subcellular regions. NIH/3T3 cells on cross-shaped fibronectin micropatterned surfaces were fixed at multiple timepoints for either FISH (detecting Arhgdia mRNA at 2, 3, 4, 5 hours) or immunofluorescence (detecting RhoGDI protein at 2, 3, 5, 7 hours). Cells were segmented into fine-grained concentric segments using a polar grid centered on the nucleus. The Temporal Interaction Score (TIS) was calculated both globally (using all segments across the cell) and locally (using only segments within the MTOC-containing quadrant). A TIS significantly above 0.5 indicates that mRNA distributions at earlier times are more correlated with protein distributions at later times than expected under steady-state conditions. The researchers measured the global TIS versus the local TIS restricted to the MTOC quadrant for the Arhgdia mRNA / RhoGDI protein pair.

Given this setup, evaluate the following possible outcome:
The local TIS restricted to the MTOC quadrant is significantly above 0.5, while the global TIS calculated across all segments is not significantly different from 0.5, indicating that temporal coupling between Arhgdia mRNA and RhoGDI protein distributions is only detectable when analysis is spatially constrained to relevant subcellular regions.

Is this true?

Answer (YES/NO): NO